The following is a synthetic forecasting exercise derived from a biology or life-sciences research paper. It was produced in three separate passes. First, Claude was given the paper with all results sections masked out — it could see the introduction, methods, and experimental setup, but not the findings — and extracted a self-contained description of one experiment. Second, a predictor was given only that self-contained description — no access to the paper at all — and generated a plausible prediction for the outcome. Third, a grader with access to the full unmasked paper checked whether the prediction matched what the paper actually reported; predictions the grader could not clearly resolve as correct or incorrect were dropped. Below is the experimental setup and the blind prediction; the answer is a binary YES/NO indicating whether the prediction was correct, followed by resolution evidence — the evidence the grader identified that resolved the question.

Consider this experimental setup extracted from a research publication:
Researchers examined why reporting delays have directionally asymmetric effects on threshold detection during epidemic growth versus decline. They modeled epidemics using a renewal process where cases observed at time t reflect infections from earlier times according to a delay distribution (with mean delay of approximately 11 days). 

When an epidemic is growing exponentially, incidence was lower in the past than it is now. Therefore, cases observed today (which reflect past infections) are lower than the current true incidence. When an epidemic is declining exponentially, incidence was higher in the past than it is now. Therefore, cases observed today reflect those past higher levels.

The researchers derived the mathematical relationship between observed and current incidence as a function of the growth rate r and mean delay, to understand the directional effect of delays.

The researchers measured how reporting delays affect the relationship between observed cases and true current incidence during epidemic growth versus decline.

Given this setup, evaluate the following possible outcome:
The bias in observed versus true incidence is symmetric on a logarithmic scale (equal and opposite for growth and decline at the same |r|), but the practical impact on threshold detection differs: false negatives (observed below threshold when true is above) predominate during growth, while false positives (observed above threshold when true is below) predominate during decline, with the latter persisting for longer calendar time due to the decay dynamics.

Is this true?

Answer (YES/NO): NO